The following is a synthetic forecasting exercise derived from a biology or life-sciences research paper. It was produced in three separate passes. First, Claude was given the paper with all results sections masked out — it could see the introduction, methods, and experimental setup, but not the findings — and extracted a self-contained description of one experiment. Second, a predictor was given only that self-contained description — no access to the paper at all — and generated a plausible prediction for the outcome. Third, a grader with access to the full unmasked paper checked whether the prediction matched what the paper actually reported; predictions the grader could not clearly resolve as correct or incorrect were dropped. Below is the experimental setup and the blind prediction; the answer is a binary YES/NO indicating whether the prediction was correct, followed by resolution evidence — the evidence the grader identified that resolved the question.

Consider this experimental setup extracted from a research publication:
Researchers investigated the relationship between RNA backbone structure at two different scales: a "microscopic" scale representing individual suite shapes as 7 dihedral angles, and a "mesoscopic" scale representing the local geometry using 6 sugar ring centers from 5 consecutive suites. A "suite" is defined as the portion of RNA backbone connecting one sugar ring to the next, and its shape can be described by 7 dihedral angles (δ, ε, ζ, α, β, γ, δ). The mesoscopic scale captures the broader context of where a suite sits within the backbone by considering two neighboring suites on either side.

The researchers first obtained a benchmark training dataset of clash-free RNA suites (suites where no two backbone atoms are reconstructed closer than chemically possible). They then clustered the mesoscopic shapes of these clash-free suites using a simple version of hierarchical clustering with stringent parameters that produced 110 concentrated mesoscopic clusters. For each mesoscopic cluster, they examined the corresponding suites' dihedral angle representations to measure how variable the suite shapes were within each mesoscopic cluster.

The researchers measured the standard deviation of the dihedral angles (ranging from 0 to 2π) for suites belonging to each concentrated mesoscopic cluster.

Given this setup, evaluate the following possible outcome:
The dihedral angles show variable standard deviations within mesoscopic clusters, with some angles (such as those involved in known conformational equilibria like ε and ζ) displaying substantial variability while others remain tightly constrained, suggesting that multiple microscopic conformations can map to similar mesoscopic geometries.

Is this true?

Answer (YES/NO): NO